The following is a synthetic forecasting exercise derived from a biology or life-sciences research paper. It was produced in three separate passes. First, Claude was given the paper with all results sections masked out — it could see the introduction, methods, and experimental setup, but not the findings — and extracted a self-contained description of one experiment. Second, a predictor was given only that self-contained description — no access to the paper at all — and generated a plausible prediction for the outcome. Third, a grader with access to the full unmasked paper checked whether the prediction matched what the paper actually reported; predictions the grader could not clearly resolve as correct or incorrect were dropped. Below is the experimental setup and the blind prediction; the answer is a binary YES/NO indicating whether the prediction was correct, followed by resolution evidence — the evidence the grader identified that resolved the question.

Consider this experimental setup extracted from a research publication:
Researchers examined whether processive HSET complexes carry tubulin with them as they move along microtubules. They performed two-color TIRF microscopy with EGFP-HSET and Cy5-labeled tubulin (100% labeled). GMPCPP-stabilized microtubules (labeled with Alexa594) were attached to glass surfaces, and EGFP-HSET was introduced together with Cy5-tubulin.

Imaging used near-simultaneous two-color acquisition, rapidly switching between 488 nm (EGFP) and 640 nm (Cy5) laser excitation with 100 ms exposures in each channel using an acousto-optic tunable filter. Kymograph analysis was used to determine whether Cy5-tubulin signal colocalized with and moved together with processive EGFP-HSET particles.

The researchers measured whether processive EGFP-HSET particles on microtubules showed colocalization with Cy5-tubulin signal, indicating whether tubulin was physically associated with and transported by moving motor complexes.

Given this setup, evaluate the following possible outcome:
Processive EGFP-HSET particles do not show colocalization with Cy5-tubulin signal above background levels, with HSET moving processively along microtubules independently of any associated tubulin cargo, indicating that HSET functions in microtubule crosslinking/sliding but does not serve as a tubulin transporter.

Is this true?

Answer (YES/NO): NO